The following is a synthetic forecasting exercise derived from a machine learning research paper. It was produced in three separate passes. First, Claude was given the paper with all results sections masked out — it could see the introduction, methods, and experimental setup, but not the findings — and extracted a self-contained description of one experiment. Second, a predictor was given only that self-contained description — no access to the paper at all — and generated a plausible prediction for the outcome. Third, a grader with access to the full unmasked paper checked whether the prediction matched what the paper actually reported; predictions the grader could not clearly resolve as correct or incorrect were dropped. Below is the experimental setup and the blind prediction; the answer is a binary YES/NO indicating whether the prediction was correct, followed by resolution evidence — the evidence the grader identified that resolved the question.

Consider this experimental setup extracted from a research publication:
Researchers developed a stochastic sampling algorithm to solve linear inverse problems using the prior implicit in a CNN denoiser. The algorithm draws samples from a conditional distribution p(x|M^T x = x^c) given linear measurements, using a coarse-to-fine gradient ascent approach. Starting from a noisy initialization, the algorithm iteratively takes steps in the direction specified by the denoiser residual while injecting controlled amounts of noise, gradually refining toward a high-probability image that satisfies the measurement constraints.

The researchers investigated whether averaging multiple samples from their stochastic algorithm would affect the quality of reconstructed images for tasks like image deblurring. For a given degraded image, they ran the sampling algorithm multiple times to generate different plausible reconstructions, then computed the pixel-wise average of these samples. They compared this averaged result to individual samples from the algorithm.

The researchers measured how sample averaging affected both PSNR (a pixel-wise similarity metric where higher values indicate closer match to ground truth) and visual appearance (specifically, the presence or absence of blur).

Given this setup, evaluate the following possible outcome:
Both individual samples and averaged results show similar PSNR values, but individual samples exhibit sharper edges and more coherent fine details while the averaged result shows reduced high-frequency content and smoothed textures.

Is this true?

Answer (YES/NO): NO